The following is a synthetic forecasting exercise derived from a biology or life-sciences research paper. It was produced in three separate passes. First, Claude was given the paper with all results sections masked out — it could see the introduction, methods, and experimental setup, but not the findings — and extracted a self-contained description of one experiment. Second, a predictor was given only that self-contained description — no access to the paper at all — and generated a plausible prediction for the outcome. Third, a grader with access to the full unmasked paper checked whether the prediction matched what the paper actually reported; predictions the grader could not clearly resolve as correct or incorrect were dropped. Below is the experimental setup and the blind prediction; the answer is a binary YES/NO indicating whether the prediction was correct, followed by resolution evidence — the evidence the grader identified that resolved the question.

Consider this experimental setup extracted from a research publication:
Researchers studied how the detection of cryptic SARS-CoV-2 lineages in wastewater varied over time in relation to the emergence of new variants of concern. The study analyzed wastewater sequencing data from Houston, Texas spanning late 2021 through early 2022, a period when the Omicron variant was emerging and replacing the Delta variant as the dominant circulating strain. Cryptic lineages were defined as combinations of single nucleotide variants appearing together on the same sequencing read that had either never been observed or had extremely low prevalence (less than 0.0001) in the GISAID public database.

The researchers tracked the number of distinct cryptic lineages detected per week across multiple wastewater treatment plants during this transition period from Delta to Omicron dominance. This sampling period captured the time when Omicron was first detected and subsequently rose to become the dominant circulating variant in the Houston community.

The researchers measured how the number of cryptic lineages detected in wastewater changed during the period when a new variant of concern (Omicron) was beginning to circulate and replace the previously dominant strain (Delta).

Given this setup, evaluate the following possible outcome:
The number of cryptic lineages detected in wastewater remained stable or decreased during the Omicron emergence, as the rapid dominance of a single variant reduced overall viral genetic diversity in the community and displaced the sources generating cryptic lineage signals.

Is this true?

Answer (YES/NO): NO